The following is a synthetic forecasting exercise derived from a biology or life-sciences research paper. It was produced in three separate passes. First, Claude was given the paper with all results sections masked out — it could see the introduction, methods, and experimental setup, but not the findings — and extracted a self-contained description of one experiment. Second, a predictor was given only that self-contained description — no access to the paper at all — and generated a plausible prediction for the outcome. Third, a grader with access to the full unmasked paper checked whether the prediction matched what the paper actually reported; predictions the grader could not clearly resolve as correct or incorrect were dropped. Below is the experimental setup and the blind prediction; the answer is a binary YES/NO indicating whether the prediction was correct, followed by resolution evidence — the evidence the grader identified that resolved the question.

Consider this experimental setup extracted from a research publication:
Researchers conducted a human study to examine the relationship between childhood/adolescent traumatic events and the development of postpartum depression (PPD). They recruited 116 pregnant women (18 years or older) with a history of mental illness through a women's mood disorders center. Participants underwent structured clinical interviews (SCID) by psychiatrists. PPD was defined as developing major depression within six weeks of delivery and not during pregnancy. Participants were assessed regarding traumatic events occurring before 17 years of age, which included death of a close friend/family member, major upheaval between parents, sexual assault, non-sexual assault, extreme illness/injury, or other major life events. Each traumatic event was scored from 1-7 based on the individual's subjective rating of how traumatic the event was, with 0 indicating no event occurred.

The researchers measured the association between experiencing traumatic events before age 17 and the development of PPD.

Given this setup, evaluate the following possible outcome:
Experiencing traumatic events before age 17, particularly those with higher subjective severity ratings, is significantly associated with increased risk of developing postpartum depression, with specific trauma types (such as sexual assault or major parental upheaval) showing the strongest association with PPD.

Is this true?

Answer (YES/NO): NO